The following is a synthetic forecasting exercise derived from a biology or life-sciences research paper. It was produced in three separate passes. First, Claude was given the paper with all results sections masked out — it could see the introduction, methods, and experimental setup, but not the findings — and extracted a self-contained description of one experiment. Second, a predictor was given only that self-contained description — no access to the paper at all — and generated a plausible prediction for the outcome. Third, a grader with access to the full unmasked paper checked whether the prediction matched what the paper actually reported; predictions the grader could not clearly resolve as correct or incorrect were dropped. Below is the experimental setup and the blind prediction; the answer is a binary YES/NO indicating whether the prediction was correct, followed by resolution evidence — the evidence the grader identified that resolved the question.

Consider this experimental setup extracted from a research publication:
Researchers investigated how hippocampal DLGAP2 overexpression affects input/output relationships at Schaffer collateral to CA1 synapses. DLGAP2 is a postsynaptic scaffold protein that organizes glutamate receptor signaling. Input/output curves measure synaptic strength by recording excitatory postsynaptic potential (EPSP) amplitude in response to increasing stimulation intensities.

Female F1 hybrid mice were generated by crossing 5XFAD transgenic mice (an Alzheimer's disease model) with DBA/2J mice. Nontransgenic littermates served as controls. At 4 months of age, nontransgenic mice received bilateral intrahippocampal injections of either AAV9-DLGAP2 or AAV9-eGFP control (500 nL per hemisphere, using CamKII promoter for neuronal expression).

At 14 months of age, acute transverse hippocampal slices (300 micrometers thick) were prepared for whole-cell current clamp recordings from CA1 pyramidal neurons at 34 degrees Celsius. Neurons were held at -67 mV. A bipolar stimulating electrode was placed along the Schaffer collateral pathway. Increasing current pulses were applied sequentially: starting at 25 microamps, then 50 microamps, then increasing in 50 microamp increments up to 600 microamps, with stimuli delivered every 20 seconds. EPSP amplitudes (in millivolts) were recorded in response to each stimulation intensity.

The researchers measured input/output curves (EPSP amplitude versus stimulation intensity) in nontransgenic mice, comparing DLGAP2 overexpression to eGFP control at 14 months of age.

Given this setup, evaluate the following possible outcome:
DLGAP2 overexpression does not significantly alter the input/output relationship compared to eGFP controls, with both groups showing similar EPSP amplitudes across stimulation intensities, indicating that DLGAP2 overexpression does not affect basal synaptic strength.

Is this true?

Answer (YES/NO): YES